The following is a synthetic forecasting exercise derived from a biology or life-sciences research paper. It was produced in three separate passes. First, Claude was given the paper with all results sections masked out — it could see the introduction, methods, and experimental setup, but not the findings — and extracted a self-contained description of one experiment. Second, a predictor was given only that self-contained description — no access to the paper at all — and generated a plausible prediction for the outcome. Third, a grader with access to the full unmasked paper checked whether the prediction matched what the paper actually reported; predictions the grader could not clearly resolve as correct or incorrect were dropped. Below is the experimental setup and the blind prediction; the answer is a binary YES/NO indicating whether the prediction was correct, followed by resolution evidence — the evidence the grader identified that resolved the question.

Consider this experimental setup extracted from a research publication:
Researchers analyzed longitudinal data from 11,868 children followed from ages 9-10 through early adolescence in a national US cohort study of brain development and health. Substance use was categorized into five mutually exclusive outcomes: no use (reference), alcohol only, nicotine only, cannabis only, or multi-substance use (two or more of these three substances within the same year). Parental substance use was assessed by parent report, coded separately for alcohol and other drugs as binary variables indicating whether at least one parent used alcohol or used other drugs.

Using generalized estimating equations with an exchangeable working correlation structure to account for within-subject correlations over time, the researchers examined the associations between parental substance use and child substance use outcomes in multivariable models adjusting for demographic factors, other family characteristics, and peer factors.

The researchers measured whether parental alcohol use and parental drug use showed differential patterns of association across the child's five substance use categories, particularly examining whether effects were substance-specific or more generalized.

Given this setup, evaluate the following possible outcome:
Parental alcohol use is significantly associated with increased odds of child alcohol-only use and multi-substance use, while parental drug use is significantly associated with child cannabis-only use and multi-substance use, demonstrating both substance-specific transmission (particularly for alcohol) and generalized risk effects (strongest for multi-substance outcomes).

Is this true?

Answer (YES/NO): NO